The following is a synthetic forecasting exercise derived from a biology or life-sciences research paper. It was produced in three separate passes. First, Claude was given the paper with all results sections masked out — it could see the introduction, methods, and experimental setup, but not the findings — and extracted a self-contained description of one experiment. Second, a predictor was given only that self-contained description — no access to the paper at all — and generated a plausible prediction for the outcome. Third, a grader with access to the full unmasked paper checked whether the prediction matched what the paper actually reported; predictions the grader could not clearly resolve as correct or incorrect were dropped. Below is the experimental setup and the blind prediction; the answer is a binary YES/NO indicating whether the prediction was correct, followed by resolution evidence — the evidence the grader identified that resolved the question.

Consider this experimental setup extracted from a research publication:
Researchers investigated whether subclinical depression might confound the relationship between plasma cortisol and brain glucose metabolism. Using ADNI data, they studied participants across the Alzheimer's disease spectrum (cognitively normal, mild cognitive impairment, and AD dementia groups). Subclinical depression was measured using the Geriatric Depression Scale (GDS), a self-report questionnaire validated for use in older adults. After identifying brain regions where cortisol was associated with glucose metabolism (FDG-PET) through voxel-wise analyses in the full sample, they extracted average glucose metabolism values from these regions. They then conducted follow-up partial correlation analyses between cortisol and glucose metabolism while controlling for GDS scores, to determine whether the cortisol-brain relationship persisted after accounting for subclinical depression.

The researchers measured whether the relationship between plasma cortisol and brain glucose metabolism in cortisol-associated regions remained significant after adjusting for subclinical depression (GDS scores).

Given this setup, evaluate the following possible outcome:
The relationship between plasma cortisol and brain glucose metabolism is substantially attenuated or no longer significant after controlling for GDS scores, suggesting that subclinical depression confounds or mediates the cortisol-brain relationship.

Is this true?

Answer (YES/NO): NO